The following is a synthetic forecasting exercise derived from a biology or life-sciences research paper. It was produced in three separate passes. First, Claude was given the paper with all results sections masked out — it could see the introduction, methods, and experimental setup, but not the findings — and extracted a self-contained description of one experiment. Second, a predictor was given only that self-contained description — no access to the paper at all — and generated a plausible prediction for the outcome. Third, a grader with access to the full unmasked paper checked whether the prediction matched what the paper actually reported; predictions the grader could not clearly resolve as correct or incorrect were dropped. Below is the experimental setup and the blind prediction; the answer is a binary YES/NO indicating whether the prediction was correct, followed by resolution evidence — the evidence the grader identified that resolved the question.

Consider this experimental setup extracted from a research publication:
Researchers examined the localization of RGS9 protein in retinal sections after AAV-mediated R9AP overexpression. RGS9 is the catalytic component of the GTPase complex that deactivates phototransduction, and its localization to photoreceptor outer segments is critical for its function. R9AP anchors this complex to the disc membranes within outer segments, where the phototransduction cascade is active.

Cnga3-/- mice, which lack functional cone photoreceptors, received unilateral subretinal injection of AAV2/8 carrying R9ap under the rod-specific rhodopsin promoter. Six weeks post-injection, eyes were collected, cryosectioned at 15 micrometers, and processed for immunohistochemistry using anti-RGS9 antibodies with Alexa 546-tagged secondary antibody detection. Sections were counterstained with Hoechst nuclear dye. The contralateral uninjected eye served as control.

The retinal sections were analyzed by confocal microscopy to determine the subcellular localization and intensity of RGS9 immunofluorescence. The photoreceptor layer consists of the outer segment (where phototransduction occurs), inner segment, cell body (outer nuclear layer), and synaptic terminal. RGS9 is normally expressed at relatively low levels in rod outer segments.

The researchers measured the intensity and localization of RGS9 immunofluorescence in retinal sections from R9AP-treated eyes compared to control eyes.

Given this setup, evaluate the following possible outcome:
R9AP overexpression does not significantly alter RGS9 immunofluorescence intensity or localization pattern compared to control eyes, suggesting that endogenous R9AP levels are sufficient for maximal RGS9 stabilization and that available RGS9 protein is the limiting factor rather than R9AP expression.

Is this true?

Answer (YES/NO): NO